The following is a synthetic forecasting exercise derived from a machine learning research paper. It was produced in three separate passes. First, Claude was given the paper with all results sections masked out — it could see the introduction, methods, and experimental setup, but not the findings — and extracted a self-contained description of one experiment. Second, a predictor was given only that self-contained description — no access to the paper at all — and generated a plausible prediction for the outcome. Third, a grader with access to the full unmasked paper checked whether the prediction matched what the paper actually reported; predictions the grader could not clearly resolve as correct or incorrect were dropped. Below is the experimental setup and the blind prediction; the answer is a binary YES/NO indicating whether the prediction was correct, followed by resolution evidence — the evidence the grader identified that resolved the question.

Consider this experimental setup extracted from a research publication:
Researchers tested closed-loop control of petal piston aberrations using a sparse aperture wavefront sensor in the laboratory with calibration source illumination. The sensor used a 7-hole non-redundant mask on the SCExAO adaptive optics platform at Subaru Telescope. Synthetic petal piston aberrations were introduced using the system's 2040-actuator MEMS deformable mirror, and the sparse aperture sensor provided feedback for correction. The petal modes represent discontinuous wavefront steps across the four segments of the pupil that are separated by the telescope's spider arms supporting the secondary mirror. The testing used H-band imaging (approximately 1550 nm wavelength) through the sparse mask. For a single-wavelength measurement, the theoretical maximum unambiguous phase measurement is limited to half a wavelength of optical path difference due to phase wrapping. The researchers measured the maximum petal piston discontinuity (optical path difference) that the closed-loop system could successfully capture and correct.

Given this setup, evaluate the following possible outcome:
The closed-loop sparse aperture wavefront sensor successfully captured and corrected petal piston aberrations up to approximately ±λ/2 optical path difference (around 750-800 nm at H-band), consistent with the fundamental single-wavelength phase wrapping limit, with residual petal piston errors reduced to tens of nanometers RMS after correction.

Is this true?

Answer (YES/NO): NO